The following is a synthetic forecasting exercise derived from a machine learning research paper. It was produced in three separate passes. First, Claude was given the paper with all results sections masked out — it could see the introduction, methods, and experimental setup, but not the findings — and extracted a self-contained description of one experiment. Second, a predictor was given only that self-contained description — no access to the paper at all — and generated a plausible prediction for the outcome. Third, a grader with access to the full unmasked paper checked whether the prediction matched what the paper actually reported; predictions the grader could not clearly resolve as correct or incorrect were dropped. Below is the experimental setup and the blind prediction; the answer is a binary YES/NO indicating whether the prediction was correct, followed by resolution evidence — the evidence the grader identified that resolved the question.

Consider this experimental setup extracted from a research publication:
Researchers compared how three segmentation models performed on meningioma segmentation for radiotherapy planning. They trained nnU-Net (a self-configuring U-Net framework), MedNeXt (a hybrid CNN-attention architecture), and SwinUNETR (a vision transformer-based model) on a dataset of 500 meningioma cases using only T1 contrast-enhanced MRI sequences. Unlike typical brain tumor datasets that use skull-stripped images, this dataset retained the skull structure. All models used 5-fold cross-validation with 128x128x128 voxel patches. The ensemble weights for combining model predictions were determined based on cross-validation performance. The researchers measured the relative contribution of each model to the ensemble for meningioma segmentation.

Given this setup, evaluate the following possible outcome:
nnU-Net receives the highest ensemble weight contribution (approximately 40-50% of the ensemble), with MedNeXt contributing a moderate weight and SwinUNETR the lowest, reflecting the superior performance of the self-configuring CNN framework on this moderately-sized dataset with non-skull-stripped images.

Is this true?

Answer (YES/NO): NO